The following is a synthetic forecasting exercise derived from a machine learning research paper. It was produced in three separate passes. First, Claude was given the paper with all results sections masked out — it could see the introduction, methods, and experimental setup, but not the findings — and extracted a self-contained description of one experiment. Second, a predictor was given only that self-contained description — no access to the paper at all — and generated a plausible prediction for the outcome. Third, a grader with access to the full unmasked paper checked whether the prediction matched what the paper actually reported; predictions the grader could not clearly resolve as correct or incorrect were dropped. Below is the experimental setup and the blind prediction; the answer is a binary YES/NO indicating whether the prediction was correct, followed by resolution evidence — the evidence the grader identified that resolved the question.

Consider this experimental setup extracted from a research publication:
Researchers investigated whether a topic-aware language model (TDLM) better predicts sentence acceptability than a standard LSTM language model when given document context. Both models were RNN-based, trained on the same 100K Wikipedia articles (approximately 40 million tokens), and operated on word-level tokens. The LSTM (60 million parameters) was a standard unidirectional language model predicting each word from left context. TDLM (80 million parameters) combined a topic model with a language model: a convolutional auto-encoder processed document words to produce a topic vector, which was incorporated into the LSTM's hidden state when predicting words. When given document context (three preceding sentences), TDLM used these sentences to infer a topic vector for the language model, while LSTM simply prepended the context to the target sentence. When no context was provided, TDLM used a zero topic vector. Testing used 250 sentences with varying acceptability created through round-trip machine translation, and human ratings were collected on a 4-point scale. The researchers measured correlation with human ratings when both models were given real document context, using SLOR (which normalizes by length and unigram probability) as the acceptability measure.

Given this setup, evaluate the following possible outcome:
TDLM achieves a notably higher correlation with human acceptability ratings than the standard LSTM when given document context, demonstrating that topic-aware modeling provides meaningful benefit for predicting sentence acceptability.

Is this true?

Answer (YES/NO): NO